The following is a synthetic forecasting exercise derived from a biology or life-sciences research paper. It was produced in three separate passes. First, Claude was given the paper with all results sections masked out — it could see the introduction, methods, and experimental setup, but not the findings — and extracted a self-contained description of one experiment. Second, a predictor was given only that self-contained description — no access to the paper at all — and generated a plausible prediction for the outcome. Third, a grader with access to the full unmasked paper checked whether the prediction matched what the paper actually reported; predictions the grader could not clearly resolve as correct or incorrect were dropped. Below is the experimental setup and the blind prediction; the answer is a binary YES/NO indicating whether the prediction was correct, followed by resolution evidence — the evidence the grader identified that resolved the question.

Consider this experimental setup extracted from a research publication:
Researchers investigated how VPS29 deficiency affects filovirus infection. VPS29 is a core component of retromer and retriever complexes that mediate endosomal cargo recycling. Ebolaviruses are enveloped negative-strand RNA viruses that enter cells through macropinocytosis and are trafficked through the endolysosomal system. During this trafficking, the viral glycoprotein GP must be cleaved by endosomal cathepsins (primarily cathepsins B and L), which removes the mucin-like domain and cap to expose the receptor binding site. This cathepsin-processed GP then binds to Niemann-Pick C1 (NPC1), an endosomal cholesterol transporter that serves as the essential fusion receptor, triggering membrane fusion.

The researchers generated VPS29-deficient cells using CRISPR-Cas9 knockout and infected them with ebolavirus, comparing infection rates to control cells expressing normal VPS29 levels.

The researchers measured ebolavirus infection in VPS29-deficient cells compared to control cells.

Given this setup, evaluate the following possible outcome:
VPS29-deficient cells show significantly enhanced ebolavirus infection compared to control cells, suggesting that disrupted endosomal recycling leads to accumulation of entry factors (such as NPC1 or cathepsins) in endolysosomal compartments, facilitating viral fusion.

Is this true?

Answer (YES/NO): NO